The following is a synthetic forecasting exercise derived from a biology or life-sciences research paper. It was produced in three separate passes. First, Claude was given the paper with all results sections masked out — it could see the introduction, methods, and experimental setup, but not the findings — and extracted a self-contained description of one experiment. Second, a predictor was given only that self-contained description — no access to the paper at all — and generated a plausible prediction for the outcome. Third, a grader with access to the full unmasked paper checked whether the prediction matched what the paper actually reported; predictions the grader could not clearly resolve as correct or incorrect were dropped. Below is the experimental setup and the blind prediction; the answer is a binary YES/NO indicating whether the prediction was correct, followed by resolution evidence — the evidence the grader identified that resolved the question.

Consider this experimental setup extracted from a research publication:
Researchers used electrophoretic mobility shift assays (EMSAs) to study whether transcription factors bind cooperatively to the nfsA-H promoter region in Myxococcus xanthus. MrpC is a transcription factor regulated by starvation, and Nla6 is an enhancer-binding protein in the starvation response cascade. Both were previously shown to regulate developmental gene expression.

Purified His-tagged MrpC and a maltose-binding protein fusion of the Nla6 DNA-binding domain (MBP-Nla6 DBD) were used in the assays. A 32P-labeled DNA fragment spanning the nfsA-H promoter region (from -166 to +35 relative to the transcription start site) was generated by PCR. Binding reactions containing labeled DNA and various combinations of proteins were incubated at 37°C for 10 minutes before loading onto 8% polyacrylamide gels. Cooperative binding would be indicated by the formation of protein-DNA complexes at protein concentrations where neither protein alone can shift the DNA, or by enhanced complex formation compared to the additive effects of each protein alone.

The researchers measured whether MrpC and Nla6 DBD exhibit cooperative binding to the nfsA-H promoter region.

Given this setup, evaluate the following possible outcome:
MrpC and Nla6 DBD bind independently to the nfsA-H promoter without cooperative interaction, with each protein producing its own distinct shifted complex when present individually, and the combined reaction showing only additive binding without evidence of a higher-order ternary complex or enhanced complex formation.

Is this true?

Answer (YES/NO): NO